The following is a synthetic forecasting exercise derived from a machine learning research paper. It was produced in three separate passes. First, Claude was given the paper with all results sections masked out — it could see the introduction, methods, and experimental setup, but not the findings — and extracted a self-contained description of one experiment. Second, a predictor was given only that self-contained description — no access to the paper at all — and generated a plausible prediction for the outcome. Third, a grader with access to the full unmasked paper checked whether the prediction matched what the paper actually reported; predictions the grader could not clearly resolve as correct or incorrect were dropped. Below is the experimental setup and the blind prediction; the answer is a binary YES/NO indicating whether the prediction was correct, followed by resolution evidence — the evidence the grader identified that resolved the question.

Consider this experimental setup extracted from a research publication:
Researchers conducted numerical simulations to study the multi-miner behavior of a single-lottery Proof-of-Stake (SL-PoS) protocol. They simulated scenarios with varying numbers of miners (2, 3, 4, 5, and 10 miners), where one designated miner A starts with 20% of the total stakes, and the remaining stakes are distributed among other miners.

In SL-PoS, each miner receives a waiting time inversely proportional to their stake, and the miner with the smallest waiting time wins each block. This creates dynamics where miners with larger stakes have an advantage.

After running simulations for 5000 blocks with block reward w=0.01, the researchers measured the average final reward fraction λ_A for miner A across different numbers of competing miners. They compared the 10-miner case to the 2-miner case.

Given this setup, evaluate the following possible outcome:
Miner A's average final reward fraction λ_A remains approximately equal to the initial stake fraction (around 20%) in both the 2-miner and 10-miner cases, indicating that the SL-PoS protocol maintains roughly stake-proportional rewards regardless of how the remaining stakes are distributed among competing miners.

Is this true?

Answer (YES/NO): NO